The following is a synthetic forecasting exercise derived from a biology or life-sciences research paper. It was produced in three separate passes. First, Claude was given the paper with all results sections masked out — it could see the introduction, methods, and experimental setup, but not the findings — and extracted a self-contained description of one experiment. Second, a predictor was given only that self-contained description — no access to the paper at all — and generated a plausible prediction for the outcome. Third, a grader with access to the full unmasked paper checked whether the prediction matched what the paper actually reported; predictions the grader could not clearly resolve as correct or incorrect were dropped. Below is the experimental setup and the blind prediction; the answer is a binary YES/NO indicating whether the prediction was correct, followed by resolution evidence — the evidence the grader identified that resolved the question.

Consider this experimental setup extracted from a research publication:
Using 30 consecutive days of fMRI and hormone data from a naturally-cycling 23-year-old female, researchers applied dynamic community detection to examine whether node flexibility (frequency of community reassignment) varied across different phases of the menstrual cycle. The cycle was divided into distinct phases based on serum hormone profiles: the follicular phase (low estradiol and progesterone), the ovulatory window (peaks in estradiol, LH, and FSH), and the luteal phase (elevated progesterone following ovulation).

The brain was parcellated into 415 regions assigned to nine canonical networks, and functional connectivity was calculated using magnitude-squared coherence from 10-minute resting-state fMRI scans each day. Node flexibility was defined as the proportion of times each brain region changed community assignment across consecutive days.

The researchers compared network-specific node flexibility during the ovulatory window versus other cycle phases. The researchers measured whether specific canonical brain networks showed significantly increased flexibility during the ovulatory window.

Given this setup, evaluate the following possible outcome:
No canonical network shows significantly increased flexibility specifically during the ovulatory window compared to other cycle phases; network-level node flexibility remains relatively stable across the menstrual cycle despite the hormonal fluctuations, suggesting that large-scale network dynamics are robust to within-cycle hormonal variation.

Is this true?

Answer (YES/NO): NO